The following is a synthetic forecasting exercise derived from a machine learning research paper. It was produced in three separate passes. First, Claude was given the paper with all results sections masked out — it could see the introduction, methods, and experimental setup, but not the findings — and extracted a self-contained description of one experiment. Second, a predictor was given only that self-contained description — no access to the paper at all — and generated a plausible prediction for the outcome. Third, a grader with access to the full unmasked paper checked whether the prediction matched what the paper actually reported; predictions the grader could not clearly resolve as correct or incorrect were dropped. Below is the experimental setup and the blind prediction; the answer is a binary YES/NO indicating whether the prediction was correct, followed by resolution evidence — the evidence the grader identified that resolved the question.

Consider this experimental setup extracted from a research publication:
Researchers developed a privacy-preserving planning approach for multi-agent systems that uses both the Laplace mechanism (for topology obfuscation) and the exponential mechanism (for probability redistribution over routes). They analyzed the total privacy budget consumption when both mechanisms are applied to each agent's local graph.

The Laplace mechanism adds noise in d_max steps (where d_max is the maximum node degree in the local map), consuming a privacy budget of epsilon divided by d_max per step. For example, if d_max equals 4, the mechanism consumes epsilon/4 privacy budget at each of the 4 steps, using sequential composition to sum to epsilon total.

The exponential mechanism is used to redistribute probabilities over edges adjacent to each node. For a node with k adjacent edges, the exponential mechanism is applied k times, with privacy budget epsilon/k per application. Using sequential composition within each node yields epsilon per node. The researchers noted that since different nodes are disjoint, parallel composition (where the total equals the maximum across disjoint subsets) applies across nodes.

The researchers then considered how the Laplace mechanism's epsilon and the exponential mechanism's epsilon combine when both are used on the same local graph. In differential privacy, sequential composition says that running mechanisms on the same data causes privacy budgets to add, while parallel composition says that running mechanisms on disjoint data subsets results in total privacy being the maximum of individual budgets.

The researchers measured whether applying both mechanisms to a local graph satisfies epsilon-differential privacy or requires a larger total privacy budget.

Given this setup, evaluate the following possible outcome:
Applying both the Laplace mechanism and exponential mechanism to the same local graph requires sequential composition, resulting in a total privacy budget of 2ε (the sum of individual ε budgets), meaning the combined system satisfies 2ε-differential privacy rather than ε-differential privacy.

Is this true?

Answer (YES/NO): NO